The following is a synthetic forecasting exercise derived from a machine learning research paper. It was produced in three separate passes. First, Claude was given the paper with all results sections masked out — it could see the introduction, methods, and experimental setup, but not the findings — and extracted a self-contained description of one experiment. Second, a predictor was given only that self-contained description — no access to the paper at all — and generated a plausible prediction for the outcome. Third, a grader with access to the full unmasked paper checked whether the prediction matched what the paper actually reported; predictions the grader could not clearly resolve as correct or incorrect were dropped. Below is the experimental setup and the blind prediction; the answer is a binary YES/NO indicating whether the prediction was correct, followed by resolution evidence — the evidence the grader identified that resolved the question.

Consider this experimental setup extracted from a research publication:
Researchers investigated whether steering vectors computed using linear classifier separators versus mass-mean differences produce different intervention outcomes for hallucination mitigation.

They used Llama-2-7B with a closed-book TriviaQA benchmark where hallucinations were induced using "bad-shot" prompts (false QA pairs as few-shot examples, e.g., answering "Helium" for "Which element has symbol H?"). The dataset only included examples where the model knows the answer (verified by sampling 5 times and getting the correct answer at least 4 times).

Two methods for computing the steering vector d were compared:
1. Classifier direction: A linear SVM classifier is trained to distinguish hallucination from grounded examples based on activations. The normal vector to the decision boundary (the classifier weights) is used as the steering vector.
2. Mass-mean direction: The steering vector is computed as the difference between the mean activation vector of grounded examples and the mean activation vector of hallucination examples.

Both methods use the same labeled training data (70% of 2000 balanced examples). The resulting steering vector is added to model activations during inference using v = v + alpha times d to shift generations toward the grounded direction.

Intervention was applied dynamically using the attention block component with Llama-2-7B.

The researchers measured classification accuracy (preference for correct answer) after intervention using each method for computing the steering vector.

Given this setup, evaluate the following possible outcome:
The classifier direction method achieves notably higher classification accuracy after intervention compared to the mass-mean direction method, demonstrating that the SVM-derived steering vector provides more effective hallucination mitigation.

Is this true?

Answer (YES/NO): NO